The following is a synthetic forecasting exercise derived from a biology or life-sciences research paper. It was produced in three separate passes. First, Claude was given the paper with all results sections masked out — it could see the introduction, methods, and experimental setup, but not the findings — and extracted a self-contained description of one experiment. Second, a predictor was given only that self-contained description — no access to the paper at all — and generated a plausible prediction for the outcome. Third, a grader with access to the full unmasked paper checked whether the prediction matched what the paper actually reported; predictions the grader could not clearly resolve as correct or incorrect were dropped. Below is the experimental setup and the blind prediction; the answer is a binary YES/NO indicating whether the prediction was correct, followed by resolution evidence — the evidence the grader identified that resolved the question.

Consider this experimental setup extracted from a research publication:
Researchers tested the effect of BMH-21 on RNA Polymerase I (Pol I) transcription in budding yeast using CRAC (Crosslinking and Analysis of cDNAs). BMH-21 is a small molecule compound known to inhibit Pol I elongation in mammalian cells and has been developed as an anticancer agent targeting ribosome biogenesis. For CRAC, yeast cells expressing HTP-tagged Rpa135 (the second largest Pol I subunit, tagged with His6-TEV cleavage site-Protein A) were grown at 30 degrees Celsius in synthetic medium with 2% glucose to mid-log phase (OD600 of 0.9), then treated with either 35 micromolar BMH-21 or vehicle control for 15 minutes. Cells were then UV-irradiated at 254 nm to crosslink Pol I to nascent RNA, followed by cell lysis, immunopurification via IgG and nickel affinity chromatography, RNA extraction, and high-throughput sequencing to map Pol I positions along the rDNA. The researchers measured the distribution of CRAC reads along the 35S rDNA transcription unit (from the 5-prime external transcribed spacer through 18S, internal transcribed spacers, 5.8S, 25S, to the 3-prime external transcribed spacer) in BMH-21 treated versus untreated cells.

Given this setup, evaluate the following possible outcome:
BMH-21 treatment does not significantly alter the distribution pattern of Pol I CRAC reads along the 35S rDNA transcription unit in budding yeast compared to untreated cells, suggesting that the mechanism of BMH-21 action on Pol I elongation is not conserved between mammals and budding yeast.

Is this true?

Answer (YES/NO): NO